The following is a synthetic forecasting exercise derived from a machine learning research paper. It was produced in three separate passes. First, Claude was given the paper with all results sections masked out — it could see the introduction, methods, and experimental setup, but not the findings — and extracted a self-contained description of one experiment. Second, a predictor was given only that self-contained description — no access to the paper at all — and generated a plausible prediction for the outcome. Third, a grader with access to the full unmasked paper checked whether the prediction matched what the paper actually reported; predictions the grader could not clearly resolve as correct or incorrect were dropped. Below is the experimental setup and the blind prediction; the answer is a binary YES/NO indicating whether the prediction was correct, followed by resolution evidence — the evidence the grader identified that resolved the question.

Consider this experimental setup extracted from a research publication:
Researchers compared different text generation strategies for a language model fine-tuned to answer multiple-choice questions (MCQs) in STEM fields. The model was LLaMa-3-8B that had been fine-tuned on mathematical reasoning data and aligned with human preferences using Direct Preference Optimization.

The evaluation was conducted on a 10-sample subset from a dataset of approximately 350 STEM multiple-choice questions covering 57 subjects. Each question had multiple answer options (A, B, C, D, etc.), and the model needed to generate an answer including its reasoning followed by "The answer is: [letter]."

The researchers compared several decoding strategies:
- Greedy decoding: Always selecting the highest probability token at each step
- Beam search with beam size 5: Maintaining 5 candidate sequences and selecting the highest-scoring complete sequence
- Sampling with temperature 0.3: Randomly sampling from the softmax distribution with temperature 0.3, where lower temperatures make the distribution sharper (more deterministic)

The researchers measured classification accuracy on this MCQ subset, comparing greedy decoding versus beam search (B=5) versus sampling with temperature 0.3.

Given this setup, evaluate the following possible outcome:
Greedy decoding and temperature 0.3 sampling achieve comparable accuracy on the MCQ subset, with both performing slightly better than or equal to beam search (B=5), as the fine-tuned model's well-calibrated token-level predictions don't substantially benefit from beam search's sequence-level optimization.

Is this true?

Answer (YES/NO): NO